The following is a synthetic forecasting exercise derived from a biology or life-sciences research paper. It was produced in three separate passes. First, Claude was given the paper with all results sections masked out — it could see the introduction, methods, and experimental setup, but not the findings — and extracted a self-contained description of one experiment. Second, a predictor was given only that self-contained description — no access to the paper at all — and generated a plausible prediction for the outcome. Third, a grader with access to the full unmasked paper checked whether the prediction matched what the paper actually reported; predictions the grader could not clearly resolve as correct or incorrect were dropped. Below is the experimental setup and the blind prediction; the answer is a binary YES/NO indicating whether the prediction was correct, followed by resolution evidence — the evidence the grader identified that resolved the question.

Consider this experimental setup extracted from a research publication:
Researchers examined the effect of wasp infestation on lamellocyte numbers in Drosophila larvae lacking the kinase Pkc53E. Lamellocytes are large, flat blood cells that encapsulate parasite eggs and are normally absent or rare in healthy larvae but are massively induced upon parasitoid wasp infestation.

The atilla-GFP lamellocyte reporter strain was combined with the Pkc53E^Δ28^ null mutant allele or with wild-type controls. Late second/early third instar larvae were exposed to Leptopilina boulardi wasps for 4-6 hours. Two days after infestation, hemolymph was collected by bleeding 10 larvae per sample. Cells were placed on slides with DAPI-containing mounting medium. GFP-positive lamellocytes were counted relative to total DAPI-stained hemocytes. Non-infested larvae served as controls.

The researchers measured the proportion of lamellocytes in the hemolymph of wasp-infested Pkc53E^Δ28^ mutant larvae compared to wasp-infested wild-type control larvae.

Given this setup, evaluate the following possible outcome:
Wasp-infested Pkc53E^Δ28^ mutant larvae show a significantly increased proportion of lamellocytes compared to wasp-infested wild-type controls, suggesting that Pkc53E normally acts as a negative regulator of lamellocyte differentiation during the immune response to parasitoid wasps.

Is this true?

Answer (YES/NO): NO